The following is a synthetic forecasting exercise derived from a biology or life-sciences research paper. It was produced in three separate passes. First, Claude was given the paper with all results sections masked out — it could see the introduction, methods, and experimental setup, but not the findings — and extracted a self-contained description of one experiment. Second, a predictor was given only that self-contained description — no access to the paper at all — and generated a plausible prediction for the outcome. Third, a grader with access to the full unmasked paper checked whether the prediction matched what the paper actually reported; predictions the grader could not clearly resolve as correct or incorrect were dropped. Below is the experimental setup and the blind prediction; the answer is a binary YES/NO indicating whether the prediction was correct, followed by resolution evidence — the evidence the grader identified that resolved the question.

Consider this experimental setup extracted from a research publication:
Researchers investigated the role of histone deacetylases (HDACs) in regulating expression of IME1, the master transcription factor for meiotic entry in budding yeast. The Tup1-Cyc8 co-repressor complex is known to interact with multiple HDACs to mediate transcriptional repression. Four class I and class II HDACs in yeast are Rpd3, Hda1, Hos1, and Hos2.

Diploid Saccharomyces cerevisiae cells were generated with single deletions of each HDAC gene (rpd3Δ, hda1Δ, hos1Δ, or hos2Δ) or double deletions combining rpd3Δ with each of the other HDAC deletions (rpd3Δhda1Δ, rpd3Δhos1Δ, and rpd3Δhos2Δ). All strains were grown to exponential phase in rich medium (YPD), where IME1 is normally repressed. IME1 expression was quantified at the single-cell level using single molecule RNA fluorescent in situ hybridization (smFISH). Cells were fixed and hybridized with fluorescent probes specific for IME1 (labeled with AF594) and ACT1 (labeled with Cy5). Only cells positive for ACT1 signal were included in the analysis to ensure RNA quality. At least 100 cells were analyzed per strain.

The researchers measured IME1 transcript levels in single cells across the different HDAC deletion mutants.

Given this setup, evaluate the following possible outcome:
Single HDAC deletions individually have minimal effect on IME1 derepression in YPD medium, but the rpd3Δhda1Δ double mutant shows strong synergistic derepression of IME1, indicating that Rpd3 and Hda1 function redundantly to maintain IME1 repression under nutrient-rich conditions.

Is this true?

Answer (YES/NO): NO